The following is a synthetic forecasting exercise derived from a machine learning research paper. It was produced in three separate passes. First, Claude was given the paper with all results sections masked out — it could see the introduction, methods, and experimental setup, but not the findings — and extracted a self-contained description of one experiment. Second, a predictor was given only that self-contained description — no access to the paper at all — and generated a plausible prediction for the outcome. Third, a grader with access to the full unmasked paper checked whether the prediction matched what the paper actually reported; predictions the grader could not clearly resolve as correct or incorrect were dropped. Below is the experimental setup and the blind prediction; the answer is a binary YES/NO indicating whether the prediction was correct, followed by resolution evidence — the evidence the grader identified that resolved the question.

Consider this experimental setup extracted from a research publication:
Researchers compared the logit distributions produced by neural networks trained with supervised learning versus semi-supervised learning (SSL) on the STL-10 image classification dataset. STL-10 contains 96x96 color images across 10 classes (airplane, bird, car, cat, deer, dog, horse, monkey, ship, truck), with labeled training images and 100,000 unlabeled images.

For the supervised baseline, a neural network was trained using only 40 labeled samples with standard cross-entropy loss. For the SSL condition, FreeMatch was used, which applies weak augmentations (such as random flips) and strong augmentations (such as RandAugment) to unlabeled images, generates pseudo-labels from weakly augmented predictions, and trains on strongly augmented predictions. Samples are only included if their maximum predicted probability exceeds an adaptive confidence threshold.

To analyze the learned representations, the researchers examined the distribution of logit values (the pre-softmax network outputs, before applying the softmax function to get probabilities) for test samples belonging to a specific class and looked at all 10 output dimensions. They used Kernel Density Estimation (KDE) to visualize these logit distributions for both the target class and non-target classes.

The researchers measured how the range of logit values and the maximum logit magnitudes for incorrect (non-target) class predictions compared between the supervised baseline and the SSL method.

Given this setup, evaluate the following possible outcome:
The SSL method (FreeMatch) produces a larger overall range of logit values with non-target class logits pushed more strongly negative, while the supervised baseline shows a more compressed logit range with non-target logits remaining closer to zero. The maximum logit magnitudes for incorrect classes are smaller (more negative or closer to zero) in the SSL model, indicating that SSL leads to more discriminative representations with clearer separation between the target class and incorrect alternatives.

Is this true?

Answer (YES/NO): NO